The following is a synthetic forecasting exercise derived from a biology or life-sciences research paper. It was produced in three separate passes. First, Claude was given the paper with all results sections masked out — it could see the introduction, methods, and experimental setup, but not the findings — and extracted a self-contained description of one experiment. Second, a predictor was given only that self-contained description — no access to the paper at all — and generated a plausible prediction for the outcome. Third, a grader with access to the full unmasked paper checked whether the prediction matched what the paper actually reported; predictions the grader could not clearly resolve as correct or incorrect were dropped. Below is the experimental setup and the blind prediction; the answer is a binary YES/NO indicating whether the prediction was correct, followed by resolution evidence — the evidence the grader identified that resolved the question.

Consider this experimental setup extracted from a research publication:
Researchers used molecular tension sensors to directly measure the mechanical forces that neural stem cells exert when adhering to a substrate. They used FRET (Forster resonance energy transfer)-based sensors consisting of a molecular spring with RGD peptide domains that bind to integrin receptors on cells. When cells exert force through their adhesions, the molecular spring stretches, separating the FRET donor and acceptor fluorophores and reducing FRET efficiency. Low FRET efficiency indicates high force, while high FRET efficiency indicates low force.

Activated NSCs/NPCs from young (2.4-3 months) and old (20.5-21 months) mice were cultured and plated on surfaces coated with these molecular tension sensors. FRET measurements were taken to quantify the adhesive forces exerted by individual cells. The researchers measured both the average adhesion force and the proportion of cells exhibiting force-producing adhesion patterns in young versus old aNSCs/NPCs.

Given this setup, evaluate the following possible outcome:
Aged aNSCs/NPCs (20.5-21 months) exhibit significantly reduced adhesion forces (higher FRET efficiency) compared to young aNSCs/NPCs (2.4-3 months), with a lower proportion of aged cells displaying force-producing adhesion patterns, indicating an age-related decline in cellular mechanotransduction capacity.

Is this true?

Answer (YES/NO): NO